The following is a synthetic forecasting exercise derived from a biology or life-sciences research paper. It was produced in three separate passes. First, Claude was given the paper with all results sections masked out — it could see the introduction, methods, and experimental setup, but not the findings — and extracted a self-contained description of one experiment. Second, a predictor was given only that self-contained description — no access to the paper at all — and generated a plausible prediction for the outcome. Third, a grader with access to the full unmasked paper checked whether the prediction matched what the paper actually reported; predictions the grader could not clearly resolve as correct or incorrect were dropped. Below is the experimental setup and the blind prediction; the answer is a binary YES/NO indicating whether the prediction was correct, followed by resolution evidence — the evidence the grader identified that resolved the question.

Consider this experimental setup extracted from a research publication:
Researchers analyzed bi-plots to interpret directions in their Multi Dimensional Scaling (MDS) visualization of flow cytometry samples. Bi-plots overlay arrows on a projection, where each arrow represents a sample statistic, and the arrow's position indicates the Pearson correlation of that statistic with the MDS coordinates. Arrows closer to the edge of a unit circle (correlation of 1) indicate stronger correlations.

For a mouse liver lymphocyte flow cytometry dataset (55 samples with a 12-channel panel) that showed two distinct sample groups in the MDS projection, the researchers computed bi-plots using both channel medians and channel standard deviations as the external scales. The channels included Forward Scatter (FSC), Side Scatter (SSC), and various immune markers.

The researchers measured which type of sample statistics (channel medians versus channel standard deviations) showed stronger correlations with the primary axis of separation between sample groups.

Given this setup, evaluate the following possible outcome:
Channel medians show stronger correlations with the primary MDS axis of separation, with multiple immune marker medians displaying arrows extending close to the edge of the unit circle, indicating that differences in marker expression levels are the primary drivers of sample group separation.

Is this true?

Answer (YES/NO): NO